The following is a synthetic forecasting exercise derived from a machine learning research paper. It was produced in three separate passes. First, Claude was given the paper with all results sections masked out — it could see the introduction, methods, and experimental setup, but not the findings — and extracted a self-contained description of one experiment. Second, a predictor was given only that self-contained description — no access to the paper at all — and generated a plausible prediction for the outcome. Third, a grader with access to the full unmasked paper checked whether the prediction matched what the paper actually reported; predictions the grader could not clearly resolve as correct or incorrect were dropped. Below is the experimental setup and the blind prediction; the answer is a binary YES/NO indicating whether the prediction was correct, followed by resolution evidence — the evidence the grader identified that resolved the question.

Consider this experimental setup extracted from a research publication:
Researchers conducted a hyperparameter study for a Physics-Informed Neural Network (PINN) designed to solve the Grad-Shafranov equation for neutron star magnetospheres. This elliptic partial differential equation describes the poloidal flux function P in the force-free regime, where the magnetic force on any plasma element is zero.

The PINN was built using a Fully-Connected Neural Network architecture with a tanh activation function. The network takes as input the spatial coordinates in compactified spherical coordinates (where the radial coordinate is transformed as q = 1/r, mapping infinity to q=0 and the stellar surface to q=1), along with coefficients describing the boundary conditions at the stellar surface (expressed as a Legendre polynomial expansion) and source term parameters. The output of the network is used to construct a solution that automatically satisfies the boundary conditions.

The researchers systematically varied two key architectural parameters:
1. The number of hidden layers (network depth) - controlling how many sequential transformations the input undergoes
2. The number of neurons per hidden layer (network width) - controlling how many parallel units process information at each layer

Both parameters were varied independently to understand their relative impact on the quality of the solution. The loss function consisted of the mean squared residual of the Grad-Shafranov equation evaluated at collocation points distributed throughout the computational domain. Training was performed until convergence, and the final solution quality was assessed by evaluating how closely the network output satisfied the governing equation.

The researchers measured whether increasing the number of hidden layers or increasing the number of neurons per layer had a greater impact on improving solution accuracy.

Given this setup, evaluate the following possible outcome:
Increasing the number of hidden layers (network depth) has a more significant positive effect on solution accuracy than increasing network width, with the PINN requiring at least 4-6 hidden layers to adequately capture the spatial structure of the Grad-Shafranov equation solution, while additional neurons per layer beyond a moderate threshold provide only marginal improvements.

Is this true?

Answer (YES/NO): NO